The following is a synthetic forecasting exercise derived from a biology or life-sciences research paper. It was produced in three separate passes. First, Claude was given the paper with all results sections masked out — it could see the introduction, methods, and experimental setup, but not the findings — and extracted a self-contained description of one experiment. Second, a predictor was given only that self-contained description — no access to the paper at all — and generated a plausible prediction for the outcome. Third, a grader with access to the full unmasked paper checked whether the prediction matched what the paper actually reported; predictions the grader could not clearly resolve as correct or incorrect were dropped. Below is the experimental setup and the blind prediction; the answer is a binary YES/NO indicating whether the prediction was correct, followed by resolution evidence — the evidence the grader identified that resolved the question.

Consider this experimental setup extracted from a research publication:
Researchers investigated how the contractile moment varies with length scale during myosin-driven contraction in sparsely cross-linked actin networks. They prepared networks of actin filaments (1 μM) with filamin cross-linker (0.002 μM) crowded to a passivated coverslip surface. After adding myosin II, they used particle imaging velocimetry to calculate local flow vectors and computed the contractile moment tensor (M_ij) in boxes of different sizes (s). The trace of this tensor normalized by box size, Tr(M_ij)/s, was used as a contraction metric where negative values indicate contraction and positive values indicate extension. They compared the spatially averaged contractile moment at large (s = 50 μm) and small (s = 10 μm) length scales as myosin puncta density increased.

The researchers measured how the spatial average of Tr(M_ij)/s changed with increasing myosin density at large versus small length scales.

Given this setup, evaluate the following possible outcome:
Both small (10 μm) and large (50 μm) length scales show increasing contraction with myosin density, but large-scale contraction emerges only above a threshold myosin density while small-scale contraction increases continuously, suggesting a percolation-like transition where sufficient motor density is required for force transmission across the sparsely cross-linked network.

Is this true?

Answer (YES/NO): NO